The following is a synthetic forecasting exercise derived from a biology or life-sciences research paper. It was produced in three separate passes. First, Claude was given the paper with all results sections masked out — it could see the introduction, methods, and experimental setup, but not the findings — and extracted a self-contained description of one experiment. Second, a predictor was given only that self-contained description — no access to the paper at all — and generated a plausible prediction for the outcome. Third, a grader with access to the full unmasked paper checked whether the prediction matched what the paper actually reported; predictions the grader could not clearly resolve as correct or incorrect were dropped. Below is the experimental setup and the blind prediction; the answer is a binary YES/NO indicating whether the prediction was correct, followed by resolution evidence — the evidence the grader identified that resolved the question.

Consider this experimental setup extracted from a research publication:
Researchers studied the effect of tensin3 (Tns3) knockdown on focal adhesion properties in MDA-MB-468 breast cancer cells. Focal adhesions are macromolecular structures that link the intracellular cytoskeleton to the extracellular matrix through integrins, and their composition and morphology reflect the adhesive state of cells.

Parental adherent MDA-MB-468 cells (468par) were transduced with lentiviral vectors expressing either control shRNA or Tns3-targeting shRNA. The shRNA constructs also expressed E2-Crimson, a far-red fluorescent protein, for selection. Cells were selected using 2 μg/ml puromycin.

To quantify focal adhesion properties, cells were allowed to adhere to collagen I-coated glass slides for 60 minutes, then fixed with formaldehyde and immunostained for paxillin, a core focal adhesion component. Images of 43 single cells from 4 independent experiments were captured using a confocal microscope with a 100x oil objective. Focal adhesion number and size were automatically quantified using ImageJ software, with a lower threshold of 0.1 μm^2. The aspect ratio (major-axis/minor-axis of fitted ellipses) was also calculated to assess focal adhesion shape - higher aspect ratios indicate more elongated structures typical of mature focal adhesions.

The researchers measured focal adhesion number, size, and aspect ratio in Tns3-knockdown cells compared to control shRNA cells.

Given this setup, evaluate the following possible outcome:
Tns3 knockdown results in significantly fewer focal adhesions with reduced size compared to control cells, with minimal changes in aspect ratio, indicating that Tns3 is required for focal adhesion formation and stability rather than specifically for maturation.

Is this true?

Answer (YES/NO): NO